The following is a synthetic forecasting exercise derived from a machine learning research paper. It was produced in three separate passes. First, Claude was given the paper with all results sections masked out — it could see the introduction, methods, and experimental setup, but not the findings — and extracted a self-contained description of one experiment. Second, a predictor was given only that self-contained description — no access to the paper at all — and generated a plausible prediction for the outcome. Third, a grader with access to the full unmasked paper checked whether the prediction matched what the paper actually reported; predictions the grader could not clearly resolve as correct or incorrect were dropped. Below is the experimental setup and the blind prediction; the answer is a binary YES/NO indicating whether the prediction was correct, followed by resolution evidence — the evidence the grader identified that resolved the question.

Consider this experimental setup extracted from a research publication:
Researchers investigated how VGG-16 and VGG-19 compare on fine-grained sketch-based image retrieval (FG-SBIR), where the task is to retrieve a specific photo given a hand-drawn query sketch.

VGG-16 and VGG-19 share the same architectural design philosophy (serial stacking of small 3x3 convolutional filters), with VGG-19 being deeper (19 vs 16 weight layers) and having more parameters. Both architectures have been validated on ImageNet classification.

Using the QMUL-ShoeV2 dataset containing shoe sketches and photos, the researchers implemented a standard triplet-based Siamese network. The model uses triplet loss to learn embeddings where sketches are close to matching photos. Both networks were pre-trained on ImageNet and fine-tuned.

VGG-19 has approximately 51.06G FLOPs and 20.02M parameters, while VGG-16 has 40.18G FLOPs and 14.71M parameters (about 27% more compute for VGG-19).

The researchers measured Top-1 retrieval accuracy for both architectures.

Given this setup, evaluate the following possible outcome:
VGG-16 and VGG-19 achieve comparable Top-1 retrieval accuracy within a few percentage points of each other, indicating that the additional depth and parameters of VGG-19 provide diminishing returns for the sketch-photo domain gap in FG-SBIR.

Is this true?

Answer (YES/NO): YES